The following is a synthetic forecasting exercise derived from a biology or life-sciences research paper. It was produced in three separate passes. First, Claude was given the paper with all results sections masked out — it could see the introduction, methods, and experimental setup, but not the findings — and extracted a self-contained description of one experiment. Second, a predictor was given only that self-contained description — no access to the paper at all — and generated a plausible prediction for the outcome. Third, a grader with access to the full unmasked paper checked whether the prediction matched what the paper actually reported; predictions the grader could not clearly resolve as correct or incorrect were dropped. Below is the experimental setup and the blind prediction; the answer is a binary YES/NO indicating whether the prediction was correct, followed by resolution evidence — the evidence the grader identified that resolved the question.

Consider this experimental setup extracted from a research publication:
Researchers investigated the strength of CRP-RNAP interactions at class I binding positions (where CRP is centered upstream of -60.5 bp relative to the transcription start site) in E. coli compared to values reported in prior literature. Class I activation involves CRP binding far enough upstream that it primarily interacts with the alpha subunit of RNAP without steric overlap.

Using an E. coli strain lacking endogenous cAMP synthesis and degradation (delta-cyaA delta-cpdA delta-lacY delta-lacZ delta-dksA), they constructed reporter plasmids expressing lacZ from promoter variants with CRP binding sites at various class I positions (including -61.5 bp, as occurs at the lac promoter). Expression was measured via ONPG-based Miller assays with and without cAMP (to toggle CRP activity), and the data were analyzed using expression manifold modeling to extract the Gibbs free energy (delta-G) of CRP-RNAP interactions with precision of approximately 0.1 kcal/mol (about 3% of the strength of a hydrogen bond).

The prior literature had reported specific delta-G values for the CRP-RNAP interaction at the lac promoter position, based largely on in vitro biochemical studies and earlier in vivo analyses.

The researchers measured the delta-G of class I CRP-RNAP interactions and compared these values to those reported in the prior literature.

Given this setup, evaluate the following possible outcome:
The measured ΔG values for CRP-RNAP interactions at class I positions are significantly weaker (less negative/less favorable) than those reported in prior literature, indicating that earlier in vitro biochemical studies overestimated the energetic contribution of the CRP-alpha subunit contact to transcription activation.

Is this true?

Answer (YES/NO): NO